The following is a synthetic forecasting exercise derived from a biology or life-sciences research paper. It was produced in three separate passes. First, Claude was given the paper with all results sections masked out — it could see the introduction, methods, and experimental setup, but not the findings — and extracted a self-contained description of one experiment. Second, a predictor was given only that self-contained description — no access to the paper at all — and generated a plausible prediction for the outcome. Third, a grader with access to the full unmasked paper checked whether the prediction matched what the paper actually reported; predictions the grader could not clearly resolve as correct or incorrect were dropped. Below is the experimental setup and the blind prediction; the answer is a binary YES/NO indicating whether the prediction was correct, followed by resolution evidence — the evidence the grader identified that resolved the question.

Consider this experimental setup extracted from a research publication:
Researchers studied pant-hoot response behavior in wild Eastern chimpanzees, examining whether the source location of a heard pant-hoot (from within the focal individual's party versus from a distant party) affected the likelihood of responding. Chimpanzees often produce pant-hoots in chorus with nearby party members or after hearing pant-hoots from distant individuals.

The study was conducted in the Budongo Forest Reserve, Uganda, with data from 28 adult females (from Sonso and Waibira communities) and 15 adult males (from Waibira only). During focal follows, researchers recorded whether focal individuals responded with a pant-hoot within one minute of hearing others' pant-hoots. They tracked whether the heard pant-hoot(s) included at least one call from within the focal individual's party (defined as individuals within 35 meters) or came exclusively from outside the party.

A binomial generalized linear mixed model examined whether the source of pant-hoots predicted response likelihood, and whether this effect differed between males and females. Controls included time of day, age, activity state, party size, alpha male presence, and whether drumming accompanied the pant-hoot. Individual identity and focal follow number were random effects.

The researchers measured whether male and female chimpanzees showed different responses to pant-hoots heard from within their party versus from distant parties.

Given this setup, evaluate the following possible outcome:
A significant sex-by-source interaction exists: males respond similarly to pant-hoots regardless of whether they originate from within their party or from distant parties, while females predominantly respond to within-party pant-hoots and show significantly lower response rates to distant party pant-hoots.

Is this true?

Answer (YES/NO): NO